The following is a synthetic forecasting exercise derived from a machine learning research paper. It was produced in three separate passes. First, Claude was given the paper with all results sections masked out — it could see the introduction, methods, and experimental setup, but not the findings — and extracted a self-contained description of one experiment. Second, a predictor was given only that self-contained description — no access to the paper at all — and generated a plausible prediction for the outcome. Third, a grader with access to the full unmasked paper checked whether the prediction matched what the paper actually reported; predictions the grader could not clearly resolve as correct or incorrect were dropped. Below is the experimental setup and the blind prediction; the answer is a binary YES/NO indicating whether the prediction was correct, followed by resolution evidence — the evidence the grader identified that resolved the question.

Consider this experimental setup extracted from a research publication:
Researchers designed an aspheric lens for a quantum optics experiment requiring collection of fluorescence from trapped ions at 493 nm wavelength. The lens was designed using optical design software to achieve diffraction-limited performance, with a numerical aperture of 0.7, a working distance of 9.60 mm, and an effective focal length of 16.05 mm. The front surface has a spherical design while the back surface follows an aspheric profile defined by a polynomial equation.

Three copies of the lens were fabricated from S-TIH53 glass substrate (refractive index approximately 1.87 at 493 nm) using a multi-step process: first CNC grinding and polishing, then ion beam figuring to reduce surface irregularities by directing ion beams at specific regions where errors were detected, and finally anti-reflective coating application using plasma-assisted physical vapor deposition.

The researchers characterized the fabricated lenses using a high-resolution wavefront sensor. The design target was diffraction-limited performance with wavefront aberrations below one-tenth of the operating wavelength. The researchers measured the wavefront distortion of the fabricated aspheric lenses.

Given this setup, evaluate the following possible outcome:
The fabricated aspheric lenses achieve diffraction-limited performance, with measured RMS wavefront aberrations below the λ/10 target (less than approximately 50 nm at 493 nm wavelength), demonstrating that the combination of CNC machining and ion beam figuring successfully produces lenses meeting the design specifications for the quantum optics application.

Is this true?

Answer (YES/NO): YES